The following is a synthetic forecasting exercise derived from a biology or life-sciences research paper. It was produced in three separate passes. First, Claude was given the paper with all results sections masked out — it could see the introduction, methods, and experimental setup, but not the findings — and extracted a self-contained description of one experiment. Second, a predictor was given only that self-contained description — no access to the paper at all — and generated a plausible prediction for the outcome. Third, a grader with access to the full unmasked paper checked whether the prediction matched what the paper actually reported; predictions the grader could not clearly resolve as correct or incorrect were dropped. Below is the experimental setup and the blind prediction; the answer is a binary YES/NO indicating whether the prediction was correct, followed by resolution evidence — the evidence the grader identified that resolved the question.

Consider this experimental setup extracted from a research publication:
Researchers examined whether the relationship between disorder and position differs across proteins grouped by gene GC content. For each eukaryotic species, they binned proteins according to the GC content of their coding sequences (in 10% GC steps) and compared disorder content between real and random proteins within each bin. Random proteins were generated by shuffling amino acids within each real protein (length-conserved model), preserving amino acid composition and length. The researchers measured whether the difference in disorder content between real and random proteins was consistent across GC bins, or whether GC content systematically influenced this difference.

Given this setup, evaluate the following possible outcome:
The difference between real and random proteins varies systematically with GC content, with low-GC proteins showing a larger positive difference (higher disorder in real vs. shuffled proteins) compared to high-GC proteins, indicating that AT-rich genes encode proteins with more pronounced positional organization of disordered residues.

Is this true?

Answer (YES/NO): NO